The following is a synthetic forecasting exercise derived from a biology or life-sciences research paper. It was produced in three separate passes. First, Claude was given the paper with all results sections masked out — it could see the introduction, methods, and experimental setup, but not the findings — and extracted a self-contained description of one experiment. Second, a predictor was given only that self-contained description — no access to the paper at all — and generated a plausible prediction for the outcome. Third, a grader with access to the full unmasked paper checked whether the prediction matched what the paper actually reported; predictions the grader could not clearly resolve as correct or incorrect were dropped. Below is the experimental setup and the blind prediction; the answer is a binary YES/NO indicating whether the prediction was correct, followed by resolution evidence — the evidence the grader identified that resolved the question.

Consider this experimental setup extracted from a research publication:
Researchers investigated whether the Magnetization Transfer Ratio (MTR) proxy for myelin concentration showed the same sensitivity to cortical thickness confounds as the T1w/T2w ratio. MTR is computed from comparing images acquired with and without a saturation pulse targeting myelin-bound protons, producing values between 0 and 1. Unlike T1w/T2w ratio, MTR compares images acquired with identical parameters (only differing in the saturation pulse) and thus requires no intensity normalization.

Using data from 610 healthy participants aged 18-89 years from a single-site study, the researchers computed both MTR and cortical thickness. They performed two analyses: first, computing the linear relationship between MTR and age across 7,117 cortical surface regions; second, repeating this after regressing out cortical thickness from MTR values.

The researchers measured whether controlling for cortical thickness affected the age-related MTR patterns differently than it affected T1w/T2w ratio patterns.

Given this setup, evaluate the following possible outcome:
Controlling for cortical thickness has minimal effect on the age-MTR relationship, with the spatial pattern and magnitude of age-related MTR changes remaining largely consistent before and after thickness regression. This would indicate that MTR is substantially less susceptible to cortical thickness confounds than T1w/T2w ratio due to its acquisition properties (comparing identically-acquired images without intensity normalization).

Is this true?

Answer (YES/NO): YES